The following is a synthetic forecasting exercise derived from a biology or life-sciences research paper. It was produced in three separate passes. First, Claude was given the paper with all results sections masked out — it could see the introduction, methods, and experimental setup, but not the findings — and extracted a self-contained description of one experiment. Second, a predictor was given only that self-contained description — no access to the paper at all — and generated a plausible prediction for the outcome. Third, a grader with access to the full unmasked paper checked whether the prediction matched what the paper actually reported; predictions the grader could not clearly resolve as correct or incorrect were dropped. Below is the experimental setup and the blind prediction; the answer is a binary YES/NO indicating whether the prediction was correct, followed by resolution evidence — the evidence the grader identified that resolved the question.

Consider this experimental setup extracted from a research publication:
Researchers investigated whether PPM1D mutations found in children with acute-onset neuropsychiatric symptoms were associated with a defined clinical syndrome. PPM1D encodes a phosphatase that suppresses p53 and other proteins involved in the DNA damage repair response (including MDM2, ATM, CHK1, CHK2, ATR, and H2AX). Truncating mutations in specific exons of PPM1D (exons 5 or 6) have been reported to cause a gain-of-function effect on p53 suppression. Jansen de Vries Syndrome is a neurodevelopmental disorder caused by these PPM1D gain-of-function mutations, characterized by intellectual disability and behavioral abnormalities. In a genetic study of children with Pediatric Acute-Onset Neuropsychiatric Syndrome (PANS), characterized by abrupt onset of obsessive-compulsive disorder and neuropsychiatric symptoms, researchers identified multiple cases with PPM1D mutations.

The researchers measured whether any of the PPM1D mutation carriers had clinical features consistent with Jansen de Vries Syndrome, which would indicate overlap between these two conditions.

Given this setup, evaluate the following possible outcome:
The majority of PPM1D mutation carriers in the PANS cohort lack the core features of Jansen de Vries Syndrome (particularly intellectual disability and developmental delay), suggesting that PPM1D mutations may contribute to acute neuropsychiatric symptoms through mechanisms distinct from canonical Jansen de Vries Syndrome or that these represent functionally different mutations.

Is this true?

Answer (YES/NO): NO